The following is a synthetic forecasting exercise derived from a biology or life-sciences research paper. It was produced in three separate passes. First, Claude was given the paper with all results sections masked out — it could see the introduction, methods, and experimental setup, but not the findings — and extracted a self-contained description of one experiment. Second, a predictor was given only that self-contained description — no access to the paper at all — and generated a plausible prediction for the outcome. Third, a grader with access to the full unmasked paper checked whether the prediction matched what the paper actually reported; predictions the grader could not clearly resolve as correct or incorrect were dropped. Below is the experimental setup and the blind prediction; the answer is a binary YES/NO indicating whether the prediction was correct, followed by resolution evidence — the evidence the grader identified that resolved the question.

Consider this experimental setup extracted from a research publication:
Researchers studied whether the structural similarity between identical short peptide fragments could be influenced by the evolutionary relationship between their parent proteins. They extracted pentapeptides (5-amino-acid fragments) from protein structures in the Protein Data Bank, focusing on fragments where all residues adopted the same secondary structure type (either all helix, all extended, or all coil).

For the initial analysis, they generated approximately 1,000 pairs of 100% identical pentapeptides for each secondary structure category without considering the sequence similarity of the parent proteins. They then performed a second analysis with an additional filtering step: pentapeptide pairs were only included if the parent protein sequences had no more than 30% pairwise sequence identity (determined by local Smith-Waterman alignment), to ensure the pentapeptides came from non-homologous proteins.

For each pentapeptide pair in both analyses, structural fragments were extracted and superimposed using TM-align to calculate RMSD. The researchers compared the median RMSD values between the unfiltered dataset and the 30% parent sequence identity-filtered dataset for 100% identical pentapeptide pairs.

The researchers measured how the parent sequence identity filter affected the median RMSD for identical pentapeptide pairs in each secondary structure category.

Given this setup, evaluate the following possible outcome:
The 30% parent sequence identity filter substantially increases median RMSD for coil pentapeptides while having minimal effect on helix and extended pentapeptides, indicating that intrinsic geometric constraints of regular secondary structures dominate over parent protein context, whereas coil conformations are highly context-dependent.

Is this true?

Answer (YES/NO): NO